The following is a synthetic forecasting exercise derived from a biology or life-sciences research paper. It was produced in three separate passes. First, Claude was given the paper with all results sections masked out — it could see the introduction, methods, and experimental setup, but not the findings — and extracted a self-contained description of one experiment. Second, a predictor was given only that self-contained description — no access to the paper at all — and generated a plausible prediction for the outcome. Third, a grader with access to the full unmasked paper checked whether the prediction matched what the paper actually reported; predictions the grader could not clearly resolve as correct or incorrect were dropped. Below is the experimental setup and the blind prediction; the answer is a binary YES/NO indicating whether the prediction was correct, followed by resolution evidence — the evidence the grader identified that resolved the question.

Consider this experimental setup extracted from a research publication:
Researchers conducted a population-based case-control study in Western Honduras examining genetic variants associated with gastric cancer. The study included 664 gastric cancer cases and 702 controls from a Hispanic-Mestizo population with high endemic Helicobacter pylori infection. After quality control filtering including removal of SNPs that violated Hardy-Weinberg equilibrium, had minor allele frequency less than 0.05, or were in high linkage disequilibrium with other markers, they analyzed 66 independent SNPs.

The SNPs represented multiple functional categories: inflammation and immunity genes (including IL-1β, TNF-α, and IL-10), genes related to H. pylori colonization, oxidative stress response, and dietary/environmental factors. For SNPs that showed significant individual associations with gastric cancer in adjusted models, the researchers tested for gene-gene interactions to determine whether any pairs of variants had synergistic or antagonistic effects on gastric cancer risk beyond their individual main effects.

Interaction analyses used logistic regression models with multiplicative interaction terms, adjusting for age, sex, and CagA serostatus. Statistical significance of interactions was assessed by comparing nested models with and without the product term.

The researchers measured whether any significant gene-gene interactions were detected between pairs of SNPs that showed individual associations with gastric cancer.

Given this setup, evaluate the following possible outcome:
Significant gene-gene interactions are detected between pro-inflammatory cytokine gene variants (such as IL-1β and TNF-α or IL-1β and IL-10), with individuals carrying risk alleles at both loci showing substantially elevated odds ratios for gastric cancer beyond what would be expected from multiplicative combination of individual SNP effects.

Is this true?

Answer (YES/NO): NO